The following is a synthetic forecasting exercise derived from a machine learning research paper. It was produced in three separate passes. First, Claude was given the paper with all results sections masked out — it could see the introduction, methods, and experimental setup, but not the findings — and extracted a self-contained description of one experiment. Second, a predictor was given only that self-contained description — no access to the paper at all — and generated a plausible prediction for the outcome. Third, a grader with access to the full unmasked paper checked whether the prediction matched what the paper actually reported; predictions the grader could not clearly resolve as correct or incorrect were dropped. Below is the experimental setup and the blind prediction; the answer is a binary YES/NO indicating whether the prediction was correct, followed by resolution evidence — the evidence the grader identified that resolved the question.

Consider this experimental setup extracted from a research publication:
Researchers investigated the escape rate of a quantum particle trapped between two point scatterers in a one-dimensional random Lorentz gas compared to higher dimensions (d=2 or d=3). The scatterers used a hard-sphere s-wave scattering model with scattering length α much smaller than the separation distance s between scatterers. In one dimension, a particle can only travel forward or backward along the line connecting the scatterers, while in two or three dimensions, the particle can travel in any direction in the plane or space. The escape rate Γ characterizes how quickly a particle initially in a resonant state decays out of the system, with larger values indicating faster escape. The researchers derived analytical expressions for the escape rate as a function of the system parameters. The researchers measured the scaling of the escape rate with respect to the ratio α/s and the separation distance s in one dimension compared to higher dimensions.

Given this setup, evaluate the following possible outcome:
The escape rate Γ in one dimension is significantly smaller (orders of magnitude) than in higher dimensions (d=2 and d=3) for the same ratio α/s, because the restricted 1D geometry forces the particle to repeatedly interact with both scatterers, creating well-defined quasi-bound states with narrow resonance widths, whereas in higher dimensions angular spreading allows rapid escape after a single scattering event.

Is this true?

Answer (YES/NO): YES